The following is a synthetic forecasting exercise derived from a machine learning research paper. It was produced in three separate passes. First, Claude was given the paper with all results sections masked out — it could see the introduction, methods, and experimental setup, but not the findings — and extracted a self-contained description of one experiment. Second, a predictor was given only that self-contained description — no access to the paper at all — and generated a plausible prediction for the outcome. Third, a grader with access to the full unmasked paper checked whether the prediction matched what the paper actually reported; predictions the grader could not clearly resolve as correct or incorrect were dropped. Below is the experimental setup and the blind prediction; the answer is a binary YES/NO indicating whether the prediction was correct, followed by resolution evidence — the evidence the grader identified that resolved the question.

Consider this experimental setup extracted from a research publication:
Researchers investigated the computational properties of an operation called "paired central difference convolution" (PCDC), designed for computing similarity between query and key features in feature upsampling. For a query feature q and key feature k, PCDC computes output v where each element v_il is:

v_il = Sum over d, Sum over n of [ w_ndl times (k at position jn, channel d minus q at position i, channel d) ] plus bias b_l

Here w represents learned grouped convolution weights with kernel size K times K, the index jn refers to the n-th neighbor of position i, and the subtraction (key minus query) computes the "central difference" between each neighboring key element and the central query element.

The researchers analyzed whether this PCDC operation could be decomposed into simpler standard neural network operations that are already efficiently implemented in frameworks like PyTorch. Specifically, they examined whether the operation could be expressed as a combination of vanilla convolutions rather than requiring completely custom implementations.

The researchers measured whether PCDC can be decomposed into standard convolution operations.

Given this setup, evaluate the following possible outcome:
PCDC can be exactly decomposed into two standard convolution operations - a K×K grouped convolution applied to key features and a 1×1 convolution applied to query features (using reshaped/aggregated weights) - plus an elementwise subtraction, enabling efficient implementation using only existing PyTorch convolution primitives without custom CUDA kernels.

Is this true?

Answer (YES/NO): YES